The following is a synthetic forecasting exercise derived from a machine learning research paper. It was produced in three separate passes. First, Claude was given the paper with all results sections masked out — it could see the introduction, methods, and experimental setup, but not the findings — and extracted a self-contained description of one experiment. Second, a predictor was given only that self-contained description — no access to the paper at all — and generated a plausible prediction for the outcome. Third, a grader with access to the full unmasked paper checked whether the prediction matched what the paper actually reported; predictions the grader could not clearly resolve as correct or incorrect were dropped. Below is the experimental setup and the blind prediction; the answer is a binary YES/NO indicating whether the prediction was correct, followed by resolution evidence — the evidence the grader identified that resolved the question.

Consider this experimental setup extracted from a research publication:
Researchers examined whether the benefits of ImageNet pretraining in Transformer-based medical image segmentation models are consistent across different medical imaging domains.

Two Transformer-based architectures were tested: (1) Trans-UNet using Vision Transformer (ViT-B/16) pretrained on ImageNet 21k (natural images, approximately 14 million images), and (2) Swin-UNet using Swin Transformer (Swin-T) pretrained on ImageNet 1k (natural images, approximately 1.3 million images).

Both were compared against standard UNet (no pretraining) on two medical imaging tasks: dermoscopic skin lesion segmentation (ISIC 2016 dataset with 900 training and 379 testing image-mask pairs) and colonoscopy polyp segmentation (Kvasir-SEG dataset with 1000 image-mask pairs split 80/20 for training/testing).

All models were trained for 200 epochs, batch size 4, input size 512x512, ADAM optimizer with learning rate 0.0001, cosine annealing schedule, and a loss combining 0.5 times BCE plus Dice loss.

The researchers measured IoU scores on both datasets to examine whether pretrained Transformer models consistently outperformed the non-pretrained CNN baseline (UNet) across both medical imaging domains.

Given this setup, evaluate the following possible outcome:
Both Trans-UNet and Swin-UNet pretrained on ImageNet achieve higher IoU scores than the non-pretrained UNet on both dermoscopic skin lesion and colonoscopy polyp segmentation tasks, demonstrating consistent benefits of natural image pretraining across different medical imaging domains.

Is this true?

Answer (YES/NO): NO